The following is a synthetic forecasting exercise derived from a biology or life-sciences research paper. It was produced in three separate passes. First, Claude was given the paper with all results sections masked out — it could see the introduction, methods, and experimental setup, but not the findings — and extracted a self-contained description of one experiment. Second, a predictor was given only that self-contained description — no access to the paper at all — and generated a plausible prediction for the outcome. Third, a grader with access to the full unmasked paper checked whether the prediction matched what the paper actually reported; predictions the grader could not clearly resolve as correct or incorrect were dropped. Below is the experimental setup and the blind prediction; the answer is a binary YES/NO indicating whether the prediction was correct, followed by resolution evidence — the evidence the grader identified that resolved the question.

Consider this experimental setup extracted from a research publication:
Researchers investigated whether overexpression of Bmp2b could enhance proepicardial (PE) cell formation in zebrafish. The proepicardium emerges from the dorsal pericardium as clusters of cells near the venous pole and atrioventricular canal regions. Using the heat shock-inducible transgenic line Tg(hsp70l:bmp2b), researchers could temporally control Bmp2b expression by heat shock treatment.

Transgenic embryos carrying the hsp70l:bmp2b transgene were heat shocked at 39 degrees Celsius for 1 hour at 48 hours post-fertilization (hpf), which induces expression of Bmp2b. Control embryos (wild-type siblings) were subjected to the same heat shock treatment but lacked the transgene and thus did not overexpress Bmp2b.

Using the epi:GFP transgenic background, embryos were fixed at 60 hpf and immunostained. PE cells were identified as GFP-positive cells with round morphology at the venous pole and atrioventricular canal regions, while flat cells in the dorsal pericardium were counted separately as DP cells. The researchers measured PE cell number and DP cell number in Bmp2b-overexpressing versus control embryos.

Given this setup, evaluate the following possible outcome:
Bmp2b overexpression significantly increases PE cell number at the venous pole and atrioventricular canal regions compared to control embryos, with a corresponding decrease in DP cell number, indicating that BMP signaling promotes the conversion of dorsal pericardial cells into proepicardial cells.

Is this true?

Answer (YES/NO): NO